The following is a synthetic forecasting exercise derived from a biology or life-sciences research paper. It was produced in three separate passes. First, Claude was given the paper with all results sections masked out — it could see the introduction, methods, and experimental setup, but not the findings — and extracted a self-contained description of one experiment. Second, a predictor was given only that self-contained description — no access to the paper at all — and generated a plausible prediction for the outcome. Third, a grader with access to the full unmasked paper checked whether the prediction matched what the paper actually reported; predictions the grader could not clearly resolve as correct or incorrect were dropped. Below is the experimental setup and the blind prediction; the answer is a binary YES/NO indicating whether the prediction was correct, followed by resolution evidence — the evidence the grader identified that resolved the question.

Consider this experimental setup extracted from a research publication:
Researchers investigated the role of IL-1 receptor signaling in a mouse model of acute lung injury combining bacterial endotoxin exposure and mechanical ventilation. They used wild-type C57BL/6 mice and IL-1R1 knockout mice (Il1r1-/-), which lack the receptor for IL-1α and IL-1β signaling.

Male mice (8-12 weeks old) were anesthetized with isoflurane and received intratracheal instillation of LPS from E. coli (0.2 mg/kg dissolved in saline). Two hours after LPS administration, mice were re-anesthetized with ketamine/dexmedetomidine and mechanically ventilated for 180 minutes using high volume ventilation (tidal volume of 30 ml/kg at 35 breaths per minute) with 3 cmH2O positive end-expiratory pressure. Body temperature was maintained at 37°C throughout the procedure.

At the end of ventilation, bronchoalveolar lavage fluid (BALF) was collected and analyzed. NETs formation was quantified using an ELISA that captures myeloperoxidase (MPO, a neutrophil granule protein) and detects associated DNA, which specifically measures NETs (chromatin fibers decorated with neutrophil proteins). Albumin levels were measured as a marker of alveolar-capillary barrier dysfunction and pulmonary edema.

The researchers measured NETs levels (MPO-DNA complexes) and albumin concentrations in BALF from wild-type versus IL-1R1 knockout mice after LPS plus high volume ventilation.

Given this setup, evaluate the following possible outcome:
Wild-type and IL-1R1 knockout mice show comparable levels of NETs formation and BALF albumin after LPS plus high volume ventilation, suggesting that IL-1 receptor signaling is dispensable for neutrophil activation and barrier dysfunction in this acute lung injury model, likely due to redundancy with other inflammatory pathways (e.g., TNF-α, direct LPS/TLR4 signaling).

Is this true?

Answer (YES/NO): NO